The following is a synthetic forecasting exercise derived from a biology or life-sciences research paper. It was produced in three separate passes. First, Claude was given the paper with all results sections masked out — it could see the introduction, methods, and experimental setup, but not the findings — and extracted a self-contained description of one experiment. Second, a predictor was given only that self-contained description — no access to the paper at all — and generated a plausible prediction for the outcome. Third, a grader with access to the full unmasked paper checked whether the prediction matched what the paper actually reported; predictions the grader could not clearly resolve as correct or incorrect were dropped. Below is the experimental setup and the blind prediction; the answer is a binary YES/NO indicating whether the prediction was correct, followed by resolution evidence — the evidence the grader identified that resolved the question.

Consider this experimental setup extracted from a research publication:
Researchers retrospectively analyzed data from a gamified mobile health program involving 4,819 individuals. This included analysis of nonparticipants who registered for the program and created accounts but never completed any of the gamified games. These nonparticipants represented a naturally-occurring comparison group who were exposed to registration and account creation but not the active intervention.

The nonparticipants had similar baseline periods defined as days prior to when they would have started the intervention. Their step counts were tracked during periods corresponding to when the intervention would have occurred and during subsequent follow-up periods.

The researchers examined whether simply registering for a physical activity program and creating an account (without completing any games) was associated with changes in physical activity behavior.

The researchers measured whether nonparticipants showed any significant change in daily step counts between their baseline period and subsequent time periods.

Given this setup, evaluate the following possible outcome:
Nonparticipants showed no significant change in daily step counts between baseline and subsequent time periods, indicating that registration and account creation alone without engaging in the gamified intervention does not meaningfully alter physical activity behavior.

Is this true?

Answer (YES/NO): YES